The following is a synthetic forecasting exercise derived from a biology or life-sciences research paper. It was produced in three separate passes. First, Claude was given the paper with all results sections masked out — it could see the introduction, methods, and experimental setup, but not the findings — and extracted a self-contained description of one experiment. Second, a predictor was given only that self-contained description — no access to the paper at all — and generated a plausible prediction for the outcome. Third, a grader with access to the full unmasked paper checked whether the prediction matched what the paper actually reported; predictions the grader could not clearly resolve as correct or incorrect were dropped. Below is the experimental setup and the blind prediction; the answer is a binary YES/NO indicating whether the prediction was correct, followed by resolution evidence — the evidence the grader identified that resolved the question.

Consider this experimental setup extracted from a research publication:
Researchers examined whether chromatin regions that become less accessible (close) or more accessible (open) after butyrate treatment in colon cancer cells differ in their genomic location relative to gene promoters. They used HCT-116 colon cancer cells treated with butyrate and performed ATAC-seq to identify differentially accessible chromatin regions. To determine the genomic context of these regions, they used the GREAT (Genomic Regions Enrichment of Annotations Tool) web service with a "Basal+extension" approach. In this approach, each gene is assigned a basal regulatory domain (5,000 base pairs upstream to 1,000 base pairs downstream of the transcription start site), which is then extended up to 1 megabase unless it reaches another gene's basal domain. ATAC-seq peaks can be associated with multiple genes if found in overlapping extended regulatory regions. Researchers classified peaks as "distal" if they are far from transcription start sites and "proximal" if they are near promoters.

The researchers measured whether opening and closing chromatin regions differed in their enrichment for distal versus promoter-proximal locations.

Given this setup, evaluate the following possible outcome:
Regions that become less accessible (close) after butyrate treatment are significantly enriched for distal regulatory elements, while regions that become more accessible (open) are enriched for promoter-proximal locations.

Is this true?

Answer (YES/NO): NO